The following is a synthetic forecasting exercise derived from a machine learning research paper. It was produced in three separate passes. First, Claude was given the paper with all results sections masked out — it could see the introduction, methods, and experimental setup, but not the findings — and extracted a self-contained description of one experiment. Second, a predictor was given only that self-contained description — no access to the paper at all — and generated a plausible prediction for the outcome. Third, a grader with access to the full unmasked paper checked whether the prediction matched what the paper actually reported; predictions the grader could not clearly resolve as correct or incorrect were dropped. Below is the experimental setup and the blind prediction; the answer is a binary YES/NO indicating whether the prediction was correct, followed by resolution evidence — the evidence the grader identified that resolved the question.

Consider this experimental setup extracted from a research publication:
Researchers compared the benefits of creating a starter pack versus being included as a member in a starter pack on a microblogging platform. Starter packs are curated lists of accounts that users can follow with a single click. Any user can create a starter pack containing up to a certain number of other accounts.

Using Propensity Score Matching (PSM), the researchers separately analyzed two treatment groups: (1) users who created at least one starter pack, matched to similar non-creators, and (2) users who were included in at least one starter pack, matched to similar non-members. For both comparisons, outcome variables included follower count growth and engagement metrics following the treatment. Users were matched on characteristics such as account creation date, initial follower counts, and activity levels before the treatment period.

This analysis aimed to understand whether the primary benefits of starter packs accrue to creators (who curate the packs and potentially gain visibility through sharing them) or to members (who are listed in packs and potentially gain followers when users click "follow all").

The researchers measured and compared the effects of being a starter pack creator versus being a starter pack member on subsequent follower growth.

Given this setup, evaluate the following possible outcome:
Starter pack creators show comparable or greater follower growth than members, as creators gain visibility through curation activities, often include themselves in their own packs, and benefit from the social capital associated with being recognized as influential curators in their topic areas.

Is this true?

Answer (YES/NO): YES